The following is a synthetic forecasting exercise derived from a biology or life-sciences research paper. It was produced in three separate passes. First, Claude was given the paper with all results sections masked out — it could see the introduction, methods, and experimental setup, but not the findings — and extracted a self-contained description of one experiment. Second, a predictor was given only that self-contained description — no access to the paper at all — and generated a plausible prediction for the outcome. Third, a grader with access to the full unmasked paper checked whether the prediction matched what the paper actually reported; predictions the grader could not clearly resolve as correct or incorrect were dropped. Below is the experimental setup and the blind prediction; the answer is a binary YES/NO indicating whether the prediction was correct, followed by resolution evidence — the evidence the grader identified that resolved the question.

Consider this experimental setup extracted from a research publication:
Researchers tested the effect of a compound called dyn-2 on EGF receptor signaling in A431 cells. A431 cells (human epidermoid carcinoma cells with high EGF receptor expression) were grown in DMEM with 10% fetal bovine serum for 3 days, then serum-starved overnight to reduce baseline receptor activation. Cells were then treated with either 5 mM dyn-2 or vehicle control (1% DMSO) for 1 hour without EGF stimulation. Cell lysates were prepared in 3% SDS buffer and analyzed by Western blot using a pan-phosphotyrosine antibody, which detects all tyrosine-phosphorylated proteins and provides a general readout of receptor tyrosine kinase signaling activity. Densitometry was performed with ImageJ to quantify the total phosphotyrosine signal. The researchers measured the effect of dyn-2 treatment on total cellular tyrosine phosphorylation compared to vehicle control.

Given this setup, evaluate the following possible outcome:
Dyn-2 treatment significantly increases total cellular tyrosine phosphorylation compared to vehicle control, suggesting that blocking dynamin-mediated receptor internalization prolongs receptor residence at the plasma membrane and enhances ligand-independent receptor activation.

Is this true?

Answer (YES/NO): NO